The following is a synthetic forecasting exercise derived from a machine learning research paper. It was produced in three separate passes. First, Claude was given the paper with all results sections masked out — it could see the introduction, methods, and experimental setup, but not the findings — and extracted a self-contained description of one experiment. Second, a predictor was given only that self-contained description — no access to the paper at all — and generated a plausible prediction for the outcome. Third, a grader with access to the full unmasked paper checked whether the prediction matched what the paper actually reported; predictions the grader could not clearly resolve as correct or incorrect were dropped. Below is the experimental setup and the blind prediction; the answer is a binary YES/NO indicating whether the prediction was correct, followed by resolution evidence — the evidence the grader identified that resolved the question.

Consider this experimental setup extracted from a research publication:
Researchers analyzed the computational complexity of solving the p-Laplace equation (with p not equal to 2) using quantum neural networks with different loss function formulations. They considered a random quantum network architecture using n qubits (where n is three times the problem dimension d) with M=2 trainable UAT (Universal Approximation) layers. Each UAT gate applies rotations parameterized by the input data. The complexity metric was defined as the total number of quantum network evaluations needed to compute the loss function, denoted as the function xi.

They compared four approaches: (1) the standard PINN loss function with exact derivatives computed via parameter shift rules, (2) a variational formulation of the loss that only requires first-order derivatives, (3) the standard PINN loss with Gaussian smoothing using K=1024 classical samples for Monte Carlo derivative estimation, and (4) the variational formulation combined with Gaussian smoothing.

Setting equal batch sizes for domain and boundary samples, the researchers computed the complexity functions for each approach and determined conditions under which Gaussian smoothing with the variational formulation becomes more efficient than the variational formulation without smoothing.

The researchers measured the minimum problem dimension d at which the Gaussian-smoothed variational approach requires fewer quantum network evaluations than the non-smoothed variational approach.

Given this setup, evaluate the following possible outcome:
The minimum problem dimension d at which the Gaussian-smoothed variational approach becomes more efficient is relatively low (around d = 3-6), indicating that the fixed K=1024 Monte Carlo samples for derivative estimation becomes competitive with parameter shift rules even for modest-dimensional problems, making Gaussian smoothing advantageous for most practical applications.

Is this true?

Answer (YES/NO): NO